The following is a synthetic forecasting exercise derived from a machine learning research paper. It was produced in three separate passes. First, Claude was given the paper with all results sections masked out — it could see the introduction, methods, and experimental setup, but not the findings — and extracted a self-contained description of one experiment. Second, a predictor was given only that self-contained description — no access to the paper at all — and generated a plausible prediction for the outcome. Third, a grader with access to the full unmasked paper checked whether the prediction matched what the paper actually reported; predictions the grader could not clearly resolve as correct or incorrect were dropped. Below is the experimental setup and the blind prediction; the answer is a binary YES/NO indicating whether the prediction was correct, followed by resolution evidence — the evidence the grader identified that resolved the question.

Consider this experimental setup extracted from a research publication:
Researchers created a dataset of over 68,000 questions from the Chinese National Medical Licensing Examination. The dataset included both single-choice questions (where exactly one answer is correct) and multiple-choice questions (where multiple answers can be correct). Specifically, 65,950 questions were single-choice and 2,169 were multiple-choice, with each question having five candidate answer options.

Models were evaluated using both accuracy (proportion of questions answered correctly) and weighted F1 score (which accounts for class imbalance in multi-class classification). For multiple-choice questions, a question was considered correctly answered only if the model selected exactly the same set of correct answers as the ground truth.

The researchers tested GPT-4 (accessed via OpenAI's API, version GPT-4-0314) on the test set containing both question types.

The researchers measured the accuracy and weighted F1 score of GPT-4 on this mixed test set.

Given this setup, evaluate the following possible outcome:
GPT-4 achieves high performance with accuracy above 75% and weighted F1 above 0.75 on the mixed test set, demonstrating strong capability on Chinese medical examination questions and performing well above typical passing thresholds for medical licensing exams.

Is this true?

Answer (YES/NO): NO